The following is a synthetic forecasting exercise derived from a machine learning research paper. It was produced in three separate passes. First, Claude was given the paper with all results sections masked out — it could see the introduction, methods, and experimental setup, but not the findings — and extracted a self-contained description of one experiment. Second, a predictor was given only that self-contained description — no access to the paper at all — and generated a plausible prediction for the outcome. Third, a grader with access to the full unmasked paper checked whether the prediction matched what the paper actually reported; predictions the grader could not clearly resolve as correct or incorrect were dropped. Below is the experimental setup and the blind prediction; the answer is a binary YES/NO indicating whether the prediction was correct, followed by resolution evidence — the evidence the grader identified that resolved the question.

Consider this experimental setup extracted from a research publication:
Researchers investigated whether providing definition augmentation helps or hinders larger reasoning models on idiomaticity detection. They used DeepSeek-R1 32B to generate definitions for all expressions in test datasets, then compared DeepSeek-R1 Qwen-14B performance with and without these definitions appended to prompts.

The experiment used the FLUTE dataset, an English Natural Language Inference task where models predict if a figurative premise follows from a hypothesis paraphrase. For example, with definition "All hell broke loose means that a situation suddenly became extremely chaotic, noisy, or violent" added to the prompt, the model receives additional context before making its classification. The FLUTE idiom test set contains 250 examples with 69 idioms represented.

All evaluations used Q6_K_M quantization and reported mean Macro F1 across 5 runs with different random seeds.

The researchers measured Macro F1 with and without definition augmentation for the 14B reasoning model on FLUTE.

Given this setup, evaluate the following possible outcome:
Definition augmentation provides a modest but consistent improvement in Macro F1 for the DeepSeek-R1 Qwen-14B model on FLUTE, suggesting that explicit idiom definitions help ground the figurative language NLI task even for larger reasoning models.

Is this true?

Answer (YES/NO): NO